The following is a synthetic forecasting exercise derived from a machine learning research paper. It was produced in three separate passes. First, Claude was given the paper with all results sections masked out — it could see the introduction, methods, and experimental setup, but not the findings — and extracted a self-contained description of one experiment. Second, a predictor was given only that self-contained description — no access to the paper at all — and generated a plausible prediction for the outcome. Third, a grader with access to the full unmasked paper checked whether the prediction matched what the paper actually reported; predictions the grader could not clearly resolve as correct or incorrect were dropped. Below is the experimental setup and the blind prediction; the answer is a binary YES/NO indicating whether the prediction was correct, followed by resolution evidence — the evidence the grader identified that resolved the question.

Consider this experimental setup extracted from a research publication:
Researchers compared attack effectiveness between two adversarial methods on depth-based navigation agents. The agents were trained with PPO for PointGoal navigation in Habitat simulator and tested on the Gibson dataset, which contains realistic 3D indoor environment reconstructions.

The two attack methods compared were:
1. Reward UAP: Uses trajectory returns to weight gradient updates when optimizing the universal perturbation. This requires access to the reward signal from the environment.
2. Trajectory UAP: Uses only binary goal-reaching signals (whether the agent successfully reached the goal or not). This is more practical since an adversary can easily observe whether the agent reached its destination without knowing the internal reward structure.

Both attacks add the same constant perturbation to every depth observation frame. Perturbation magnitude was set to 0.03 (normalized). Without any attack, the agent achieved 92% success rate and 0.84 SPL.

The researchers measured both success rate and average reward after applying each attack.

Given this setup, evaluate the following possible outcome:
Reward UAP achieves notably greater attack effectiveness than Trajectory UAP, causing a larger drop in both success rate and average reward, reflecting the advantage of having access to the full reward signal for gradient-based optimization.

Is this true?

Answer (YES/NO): NO